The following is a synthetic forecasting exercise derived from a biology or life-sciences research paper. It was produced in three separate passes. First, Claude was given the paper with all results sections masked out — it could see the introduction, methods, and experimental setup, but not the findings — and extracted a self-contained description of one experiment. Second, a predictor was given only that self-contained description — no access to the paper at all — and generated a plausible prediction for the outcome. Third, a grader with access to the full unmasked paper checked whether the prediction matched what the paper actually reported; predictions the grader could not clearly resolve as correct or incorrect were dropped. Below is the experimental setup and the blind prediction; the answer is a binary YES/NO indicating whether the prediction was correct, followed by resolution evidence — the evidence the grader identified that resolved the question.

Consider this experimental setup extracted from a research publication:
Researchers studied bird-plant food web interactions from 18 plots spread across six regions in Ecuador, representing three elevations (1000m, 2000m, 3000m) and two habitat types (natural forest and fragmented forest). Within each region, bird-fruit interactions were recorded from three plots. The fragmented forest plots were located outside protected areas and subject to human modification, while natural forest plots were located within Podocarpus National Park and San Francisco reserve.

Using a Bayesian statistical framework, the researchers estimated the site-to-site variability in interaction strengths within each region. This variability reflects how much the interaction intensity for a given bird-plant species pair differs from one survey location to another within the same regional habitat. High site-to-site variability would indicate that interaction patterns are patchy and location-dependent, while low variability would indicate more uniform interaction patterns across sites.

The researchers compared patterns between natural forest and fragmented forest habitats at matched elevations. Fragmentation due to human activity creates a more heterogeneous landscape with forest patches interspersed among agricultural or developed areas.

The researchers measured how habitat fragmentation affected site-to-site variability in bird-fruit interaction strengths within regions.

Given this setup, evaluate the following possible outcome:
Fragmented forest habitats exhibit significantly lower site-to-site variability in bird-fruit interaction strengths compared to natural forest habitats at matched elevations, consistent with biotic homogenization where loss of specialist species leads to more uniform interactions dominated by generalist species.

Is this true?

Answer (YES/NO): NO